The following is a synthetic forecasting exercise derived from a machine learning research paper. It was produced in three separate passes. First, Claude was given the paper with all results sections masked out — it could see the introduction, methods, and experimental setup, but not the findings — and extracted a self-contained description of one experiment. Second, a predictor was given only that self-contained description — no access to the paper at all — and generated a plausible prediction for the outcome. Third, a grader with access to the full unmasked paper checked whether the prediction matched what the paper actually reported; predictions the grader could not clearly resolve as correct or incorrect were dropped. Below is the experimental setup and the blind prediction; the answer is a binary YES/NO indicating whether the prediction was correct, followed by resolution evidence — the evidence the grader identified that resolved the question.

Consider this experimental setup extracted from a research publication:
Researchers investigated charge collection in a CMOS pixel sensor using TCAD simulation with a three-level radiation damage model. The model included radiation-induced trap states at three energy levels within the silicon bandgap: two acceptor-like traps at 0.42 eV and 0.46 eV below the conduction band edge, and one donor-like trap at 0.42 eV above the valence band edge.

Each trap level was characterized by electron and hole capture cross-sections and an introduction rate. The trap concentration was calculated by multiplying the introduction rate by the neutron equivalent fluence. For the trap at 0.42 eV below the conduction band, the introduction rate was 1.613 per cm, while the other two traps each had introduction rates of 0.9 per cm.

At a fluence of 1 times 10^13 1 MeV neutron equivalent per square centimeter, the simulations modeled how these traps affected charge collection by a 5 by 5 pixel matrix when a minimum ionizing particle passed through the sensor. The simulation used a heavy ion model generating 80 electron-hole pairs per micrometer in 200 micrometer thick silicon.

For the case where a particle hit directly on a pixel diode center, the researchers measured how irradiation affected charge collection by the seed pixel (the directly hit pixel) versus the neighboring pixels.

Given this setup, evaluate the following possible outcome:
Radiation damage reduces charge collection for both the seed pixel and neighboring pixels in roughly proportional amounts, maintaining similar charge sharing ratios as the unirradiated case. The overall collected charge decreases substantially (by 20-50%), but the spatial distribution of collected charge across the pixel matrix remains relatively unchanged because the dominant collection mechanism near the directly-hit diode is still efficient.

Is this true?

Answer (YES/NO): NO